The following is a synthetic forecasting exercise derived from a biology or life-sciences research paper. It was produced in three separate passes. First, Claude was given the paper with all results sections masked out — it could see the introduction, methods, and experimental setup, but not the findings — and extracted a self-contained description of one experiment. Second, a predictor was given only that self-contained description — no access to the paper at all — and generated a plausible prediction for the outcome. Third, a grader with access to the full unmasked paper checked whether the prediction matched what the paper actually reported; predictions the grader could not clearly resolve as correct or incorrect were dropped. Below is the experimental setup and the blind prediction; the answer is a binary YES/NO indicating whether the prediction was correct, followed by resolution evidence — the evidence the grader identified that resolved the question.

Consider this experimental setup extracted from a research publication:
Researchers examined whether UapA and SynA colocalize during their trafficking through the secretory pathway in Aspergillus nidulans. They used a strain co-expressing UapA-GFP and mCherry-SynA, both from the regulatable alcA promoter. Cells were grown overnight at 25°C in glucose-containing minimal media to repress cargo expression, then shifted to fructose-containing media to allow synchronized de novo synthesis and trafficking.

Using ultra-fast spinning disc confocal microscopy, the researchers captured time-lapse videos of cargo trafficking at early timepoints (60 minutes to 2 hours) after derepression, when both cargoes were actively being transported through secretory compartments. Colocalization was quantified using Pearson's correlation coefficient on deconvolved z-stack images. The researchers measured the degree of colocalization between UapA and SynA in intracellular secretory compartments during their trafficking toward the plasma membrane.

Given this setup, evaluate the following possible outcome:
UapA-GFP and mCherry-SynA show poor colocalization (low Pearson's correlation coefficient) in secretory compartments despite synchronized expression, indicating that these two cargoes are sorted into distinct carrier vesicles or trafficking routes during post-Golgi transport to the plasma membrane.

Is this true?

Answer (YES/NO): NO